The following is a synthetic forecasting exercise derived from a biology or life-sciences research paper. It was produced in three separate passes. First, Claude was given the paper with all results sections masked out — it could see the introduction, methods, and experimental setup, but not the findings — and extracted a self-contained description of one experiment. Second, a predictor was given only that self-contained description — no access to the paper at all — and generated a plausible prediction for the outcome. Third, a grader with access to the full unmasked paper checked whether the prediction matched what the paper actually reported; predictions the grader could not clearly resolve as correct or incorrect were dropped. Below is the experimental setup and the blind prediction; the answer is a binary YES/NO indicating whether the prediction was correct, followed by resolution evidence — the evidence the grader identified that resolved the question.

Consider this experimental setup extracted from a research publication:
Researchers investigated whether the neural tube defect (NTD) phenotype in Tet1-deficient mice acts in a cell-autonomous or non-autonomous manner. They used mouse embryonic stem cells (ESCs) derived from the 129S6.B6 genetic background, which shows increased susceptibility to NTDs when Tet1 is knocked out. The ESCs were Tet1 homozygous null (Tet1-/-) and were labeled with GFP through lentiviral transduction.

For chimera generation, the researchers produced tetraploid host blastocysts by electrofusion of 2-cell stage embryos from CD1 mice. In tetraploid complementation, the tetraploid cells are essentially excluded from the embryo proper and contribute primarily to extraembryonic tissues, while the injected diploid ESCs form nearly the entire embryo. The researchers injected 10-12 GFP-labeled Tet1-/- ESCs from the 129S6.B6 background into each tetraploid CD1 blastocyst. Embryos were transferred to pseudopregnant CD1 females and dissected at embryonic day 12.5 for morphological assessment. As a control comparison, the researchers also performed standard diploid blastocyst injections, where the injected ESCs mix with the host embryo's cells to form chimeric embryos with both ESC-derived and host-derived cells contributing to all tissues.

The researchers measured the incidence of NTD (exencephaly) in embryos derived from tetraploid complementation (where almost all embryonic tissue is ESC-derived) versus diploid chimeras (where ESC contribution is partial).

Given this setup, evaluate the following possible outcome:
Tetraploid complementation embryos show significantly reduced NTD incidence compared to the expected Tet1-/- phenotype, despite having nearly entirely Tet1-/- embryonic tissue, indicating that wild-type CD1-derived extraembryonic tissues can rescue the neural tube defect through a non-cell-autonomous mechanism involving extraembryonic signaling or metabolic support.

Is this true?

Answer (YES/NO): NO